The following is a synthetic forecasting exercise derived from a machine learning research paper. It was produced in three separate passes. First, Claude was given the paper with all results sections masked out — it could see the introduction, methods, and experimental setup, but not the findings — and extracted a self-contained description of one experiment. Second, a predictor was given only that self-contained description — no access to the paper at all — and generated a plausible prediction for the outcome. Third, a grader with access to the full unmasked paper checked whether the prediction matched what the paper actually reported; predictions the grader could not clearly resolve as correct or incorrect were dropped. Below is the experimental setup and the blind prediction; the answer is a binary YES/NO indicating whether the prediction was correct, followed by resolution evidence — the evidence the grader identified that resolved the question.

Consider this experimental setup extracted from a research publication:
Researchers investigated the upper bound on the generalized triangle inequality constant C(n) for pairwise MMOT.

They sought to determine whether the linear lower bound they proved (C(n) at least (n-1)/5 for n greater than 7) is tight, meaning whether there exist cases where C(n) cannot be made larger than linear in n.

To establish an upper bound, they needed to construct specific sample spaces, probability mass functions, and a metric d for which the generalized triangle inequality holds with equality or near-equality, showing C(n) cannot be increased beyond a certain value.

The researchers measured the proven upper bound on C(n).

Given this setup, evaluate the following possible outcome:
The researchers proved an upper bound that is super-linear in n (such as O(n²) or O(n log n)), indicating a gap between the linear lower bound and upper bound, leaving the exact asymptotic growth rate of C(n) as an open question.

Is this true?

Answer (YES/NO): NO